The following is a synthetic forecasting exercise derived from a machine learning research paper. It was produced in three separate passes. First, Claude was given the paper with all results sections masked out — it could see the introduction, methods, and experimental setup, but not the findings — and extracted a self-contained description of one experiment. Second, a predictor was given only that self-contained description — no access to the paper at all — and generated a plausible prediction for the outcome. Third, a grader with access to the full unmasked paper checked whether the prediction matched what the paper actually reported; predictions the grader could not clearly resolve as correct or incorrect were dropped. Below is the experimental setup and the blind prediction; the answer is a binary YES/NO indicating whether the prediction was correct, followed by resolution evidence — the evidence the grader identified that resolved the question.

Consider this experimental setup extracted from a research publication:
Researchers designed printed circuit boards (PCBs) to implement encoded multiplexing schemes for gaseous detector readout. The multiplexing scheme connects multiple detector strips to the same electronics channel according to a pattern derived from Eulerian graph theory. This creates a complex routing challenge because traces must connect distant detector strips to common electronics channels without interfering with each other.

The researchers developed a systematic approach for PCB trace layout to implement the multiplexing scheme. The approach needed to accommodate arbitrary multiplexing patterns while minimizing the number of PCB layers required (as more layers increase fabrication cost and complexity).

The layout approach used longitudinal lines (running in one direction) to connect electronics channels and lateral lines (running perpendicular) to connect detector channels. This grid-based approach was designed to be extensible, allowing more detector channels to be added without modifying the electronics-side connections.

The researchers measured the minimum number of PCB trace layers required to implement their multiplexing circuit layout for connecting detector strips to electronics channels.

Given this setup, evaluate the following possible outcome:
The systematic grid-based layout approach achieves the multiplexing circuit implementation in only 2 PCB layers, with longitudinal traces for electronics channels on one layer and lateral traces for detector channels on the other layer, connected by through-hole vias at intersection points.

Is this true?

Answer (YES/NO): NO